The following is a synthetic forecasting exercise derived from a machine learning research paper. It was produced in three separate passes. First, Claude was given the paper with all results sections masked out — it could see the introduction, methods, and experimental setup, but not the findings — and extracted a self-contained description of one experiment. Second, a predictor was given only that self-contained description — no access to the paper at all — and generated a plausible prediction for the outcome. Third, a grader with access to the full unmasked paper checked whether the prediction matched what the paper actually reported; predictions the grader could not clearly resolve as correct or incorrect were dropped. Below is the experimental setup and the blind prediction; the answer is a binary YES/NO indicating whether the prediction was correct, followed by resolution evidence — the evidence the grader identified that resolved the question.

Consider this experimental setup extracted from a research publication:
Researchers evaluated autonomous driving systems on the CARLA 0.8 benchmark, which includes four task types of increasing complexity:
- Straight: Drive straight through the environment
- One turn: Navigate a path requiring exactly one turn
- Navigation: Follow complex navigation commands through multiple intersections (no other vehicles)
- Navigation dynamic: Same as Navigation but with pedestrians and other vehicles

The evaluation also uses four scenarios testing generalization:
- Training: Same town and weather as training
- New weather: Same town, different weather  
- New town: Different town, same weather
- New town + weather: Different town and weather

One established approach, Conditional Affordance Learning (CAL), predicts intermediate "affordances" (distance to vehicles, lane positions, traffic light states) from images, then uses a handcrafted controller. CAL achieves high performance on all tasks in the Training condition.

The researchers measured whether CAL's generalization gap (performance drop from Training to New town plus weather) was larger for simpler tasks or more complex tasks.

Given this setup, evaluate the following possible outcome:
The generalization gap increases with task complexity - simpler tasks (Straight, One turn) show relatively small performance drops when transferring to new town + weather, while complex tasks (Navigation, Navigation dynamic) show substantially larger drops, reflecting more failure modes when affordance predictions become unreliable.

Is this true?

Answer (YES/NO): NO